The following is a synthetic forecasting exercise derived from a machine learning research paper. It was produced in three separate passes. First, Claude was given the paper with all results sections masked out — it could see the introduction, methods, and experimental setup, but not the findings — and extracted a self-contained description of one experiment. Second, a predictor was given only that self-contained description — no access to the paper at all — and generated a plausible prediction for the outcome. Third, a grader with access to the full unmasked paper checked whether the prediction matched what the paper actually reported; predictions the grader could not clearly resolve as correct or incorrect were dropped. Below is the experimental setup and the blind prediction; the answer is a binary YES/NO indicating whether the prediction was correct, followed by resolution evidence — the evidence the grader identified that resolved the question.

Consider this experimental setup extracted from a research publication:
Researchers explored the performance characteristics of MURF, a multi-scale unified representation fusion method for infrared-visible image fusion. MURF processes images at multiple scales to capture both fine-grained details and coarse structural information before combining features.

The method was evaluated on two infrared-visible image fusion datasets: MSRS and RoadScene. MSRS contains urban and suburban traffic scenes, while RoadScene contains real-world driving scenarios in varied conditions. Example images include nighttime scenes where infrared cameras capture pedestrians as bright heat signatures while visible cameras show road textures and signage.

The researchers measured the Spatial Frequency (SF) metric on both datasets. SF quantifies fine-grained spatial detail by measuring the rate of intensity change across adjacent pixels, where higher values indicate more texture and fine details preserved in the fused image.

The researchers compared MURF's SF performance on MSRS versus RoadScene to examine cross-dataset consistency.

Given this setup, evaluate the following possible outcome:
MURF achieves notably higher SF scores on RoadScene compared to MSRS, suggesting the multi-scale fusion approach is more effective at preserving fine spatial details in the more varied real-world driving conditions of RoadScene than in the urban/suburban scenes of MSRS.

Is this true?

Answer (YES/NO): NO